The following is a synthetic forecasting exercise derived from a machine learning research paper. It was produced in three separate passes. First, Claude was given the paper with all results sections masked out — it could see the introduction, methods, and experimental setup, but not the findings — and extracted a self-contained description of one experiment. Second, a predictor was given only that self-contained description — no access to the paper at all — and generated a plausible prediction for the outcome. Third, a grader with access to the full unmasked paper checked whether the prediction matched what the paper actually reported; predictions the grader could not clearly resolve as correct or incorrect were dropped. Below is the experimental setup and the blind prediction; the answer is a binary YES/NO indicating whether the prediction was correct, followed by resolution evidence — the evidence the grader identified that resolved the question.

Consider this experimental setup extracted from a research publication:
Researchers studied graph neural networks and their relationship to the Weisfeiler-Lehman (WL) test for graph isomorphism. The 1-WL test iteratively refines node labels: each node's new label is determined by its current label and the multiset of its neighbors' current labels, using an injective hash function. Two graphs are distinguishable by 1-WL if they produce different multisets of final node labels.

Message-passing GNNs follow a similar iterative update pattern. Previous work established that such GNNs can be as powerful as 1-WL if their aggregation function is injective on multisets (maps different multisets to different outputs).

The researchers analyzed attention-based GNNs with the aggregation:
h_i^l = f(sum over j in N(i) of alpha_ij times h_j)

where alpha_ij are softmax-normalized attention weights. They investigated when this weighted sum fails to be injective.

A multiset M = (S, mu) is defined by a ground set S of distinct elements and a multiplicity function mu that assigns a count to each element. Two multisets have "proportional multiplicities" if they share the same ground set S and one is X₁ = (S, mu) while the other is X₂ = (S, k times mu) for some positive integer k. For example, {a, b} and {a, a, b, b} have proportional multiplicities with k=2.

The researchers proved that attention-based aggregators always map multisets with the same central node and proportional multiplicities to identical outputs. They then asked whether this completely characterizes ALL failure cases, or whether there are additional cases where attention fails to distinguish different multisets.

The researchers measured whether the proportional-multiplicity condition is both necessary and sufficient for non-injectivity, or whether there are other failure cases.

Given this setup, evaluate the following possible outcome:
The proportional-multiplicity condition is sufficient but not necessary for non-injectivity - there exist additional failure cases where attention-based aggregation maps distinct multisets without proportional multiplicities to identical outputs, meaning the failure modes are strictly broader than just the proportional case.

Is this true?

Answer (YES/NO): NO